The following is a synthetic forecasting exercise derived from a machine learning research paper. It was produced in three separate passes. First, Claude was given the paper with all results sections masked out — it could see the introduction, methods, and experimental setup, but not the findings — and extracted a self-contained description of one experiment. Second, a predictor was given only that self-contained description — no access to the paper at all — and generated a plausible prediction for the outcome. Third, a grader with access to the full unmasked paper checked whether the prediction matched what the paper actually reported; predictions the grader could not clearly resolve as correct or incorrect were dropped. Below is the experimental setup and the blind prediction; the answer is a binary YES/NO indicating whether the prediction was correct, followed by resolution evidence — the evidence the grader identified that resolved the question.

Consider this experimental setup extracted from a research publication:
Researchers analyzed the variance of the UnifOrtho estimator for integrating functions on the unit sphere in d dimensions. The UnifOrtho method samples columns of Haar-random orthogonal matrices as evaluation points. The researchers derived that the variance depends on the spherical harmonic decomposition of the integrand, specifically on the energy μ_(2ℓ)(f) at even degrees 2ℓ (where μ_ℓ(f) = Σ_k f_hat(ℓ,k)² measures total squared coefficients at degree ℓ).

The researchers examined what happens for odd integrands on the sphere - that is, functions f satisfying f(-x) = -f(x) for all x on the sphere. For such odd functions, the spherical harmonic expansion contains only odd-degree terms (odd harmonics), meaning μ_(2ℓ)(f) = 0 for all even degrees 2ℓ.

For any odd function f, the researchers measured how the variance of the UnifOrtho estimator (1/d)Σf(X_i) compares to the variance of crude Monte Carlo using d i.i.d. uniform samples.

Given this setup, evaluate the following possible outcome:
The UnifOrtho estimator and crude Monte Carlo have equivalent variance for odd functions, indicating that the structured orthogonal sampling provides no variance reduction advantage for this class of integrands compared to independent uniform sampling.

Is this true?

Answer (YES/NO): YES